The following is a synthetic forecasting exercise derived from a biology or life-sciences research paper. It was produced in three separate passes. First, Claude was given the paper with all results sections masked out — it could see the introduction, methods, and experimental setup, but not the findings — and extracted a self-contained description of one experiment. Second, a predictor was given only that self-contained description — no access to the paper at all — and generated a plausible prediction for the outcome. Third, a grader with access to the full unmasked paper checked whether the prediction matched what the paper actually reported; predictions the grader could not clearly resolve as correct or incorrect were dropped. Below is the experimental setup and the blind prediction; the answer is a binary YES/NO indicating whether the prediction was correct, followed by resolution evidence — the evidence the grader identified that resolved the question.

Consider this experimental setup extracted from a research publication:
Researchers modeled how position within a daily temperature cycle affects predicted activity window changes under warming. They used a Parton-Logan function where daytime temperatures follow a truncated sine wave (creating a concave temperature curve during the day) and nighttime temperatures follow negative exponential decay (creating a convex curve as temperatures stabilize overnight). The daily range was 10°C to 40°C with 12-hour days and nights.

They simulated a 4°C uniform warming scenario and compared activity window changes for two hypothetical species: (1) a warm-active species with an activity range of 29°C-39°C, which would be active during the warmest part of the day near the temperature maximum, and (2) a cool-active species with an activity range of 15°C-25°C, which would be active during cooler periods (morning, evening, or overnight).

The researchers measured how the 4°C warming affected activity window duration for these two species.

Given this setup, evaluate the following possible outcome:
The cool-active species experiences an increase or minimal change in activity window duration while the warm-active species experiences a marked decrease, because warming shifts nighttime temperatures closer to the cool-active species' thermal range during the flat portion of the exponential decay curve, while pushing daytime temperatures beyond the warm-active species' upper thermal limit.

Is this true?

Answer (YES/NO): YES